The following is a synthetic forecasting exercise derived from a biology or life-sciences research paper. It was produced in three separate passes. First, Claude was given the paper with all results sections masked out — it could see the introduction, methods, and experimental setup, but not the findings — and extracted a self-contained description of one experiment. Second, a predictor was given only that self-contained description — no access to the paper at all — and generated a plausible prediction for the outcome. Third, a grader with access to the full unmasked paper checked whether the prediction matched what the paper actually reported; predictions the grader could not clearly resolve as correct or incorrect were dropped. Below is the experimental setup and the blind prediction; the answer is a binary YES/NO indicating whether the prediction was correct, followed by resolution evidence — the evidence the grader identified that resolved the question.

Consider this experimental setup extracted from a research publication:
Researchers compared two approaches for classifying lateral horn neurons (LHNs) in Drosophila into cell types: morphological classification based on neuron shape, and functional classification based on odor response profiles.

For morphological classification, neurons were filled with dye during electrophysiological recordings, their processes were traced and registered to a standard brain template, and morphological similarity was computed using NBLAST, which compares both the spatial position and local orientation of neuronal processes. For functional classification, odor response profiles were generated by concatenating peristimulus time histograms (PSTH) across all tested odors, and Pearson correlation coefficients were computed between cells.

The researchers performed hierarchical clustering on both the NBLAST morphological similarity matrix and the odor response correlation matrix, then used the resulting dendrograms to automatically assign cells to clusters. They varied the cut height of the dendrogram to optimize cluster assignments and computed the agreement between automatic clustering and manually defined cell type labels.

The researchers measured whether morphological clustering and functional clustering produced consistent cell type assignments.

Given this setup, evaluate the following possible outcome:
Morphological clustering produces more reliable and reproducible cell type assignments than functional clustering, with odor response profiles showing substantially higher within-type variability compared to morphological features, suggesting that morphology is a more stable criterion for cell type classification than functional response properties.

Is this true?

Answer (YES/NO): YES